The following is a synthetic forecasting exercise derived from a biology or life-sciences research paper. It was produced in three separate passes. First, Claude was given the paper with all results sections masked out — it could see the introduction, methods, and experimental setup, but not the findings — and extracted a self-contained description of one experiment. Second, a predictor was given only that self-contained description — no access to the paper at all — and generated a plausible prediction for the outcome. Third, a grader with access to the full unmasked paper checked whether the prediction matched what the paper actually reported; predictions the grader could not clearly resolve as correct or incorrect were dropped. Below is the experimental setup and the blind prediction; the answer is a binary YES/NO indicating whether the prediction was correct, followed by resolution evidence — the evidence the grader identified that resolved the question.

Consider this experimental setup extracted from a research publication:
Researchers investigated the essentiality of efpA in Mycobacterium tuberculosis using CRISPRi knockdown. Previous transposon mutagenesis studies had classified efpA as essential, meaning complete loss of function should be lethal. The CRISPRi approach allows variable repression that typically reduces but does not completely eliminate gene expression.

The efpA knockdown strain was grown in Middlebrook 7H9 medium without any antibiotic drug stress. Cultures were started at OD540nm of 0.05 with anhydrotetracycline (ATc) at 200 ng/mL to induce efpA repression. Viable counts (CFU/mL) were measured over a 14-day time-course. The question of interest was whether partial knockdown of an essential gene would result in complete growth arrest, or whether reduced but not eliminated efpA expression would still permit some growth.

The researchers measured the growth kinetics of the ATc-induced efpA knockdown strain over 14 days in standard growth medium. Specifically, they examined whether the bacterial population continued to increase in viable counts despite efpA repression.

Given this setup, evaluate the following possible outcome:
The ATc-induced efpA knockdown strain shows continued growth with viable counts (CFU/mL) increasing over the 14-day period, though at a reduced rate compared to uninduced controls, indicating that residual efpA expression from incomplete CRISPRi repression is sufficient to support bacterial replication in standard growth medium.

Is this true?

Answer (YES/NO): NO